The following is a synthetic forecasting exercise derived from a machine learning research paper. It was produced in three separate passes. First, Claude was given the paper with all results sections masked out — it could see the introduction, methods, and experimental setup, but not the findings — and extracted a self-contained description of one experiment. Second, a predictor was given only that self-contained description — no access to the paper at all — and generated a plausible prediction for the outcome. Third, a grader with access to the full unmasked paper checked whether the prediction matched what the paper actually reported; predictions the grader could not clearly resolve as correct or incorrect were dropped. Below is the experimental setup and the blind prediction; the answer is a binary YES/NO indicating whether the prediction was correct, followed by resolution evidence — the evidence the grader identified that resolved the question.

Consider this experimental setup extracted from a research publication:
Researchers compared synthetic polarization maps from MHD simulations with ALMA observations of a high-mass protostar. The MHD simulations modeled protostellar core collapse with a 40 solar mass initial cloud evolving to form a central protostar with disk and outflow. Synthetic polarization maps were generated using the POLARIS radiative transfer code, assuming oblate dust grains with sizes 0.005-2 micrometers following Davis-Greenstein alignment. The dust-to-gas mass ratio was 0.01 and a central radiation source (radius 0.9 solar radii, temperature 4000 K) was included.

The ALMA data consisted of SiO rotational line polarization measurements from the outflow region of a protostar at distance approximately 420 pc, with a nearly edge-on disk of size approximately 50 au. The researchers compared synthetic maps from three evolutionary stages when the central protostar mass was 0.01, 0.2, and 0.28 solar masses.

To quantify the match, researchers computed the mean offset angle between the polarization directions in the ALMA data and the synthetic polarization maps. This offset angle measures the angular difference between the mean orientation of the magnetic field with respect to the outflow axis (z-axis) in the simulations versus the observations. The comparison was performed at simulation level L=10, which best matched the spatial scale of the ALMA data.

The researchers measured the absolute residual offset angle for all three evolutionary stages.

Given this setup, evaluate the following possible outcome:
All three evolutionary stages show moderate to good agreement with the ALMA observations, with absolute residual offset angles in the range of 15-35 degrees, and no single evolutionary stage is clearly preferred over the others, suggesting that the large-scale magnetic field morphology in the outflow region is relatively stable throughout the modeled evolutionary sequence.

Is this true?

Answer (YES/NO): NO